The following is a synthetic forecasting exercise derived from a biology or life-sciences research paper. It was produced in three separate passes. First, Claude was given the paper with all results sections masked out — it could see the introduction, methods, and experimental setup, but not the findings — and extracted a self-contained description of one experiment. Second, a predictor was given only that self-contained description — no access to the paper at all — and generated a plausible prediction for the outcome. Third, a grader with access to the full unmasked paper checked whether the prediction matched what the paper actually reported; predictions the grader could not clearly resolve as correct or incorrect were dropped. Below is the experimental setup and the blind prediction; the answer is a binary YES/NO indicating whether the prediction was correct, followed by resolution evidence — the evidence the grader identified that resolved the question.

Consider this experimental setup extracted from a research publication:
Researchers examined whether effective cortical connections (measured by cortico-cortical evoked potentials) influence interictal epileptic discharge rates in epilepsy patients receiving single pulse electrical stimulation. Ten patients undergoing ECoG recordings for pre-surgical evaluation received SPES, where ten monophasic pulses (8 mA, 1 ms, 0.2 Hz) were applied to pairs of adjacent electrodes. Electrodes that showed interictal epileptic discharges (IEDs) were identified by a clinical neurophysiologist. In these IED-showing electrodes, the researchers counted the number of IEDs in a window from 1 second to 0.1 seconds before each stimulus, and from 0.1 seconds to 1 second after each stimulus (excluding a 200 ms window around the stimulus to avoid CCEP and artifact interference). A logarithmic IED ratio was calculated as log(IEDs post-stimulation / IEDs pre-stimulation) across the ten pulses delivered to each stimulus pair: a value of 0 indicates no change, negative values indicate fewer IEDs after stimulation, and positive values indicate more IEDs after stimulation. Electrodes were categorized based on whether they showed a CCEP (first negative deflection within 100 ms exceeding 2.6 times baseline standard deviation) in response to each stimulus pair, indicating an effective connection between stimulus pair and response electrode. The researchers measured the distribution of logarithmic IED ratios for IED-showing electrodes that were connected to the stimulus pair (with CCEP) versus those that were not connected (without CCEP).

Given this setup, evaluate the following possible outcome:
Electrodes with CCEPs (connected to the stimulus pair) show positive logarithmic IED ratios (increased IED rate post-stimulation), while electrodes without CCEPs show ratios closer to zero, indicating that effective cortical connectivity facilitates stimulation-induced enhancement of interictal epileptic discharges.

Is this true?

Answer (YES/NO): NO